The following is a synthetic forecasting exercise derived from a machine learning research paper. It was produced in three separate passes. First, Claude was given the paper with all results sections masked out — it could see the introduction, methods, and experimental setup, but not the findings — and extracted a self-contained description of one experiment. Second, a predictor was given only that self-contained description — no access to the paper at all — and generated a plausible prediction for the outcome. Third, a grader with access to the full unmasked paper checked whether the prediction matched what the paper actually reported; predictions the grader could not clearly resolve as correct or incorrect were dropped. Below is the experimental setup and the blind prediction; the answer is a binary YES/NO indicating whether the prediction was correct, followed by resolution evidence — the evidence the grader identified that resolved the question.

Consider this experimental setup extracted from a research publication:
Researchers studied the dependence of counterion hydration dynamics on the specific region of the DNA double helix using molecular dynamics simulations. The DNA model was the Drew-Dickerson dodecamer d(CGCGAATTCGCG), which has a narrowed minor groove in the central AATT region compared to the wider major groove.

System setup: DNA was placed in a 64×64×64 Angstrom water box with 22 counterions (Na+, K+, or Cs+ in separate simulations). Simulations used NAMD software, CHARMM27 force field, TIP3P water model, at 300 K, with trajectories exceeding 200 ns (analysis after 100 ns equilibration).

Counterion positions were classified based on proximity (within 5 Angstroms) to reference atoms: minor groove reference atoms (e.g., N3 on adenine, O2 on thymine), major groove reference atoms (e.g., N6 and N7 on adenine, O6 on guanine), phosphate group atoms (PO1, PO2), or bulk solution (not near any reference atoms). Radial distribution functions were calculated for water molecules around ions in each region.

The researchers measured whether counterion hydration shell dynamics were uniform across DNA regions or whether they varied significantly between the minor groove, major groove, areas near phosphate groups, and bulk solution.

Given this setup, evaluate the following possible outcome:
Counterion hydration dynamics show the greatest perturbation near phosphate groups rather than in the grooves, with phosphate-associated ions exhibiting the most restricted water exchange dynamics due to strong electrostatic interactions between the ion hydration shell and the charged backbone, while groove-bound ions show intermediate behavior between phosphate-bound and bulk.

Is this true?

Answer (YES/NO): NO